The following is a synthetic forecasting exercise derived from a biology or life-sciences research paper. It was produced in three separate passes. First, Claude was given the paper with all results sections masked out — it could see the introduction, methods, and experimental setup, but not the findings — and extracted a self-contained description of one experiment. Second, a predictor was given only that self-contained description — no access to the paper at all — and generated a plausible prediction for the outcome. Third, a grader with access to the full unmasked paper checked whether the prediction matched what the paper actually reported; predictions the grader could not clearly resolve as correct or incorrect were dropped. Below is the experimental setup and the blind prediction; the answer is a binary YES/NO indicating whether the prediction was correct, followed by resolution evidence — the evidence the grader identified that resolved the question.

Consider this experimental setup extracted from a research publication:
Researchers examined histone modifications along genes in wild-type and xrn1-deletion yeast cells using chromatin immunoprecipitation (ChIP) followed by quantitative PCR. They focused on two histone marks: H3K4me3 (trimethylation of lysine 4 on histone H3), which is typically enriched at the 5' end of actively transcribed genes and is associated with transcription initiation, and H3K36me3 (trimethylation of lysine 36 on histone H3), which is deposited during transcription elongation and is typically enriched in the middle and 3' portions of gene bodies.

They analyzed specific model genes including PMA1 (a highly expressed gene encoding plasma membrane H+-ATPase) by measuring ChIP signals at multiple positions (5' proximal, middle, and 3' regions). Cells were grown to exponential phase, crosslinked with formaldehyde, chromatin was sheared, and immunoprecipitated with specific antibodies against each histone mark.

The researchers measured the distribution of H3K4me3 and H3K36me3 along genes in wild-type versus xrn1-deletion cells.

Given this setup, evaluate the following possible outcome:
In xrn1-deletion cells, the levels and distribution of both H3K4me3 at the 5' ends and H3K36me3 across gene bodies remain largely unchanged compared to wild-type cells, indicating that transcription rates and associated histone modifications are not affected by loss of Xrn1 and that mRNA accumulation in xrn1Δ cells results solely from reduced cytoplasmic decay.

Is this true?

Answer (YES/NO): NO